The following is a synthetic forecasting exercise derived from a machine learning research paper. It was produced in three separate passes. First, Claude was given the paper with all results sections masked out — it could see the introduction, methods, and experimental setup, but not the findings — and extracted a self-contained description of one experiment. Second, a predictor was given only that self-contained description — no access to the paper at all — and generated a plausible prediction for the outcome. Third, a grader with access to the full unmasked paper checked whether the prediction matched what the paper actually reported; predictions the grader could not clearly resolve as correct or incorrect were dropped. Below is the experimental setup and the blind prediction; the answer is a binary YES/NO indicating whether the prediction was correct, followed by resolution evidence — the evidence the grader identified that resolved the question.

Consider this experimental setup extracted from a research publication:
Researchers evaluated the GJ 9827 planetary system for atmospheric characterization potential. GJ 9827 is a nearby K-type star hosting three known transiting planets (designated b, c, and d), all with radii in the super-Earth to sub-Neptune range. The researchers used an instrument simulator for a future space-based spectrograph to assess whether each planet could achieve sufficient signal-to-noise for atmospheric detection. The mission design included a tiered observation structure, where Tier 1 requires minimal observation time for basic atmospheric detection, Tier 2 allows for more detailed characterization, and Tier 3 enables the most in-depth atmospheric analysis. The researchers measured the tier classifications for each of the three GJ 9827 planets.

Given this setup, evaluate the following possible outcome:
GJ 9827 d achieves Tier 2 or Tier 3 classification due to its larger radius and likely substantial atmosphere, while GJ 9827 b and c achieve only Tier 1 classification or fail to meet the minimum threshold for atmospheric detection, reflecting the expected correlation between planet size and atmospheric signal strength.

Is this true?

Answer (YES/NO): NO